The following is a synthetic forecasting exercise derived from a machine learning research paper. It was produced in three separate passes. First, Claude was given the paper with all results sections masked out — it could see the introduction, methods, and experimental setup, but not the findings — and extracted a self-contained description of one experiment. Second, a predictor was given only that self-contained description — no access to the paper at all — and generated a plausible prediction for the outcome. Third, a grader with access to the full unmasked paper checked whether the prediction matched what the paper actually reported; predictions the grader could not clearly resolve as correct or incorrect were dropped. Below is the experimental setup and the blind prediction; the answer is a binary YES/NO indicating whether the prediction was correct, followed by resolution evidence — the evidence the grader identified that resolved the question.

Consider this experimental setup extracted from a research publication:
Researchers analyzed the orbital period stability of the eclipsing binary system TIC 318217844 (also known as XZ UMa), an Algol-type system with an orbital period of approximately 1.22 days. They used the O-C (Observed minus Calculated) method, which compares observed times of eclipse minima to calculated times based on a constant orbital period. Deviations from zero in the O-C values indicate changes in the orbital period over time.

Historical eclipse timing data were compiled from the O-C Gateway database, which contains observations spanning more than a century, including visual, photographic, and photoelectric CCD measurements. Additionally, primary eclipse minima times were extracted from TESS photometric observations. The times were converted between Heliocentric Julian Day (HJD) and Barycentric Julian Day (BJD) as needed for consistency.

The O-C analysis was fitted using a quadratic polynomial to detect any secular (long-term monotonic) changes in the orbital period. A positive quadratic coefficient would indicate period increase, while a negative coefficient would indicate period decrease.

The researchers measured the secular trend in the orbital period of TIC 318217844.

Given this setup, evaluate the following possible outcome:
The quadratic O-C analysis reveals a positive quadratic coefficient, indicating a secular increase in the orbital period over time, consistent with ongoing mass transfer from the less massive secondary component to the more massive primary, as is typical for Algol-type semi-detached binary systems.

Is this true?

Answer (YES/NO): NO